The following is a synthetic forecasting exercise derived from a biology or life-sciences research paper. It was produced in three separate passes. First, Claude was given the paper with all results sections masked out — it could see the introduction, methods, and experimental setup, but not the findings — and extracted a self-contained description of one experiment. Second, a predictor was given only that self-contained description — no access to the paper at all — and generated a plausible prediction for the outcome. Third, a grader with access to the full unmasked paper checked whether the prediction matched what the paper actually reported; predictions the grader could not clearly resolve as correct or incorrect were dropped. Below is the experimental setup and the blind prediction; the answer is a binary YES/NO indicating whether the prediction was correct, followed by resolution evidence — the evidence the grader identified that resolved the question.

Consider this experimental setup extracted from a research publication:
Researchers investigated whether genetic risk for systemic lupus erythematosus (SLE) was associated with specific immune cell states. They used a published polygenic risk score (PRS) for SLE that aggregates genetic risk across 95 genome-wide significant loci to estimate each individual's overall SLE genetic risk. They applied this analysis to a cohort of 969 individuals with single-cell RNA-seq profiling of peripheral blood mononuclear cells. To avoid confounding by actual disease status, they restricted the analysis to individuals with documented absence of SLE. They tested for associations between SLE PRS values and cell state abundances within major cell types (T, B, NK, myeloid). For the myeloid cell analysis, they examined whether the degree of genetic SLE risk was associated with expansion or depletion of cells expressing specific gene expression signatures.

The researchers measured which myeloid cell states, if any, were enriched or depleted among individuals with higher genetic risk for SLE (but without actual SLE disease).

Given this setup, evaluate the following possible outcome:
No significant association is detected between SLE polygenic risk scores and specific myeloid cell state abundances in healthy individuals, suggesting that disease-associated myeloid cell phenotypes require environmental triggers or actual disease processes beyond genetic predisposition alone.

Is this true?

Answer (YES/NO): NO